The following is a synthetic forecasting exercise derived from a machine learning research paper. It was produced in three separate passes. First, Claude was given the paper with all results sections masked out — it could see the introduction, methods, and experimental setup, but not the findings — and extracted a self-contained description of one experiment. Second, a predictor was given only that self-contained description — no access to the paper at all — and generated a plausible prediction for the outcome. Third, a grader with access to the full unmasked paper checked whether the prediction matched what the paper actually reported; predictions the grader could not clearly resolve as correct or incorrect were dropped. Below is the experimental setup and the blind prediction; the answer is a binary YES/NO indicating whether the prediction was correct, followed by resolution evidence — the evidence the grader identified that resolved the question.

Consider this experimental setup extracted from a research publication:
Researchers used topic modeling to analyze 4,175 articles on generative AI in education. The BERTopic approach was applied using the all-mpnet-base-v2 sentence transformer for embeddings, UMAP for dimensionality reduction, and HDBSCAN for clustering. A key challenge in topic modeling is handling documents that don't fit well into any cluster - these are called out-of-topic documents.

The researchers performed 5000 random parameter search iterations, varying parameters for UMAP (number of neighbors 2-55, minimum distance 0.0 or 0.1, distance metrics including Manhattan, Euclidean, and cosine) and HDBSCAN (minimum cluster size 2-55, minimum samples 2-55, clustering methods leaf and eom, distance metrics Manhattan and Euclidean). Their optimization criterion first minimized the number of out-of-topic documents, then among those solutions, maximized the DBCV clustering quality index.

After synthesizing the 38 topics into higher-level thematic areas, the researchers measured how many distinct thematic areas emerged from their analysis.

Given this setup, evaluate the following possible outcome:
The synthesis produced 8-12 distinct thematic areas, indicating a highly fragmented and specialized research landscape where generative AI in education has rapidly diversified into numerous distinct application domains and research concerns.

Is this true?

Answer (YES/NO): NO